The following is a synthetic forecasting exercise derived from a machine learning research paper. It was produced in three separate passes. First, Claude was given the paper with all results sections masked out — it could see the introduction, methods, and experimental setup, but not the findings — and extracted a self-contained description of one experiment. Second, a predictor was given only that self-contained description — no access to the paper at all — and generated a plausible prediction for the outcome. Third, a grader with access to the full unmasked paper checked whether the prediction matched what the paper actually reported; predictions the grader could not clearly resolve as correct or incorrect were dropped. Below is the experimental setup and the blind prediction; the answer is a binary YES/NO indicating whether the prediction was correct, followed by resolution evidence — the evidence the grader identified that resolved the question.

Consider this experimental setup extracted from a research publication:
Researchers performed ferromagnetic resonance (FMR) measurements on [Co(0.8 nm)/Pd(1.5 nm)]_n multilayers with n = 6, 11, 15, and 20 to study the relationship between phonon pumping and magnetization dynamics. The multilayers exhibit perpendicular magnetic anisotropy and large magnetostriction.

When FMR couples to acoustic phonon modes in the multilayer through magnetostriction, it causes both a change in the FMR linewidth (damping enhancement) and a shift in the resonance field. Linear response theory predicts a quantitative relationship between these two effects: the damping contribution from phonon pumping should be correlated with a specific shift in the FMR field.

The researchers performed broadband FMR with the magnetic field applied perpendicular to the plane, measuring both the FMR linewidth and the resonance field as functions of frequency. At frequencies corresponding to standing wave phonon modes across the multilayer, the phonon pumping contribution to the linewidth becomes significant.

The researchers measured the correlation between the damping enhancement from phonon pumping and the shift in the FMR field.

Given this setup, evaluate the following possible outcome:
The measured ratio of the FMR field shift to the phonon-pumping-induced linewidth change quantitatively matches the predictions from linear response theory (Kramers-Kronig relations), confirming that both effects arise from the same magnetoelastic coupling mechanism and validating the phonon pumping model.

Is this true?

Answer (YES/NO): YES